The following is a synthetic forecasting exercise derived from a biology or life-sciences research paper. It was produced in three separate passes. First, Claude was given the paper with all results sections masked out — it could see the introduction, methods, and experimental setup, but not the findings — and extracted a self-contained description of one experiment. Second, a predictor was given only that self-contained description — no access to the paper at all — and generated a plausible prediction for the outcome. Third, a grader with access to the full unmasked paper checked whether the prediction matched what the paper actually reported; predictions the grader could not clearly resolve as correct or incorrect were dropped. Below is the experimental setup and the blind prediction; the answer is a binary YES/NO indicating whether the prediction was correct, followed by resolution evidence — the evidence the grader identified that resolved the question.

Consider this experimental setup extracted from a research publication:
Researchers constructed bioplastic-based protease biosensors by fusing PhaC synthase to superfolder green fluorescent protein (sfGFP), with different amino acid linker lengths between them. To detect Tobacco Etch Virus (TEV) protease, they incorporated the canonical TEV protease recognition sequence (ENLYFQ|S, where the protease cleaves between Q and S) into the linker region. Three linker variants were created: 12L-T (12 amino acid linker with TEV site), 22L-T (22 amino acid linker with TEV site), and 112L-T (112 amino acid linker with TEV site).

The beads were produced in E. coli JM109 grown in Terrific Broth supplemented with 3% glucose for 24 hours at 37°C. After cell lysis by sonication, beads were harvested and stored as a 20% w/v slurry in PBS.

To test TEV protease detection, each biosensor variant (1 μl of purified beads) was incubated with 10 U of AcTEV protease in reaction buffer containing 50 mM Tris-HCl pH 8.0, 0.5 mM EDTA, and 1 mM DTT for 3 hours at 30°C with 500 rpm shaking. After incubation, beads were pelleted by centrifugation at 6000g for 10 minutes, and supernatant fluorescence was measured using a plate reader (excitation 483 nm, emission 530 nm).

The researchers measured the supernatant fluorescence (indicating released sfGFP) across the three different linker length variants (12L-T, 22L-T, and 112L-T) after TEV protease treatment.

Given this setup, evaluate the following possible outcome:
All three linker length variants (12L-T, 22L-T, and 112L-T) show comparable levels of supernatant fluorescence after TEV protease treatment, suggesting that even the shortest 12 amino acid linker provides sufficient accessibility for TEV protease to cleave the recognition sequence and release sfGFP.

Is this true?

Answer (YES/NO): NO